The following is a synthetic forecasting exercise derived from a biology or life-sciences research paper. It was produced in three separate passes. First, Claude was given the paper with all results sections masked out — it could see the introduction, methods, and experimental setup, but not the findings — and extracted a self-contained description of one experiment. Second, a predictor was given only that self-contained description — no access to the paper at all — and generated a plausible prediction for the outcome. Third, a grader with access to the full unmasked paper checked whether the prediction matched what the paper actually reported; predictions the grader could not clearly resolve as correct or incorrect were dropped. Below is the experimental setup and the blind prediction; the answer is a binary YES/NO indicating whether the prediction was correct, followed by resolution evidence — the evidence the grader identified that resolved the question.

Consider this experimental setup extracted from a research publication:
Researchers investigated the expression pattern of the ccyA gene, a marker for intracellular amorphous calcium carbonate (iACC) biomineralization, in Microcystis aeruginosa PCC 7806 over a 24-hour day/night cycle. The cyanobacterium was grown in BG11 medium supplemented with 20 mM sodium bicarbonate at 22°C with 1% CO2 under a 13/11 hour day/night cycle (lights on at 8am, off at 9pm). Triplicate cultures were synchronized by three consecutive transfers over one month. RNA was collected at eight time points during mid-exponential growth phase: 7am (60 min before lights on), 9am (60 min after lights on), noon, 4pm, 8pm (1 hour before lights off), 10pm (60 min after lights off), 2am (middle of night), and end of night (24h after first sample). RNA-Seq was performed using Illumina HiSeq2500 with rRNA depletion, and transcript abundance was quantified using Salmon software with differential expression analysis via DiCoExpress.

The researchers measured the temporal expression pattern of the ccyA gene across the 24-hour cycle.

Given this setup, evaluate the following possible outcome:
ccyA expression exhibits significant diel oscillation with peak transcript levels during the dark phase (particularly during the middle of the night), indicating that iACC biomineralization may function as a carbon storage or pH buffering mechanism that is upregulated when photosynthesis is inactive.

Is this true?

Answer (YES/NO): NO